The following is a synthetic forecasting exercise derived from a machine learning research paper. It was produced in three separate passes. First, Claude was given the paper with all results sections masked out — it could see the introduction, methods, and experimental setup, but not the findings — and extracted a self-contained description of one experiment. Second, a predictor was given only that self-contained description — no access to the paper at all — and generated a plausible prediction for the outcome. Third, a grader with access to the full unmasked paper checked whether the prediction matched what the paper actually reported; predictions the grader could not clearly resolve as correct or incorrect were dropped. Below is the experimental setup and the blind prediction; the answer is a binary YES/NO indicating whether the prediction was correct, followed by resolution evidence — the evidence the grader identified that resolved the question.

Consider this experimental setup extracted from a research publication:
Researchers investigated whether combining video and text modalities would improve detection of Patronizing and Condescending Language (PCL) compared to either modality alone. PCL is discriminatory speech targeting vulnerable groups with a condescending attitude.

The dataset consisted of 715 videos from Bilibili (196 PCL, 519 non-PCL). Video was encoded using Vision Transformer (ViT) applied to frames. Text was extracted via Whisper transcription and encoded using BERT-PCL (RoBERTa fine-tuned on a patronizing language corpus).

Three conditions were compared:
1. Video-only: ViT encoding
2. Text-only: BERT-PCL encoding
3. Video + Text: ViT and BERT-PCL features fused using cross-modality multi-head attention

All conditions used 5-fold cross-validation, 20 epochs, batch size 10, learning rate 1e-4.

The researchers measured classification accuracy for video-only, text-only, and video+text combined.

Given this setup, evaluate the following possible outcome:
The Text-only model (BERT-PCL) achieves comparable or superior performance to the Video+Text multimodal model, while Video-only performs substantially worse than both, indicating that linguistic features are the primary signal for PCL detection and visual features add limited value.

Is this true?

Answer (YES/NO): NO